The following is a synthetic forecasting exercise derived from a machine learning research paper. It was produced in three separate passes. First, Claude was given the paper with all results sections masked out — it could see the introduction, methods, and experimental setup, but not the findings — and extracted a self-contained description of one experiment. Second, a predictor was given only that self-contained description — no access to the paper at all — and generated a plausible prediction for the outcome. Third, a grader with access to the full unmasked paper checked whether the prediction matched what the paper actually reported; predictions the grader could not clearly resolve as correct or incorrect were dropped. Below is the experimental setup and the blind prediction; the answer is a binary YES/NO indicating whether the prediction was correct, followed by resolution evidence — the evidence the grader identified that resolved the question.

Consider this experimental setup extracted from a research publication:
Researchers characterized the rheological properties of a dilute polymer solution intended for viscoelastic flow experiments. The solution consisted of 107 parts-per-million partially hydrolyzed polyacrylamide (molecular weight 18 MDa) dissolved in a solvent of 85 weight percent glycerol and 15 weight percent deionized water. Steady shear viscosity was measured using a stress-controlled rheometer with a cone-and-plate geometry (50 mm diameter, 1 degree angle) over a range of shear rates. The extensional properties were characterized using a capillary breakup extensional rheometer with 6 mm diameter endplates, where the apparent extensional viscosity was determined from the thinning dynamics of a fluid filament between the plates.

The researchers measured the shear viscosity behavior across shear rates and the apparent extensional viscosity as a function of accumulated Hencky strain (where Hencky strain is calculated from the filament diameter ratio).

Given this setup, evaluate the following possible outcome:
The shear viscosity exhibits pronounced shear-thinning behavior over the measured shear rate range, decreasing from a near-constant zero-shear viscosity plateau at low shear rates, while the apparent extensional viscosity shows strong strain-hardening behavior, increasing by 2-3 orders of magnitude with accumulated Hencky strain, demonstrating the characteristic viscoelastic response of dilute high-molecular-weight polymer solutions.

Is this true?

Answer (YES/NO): NO